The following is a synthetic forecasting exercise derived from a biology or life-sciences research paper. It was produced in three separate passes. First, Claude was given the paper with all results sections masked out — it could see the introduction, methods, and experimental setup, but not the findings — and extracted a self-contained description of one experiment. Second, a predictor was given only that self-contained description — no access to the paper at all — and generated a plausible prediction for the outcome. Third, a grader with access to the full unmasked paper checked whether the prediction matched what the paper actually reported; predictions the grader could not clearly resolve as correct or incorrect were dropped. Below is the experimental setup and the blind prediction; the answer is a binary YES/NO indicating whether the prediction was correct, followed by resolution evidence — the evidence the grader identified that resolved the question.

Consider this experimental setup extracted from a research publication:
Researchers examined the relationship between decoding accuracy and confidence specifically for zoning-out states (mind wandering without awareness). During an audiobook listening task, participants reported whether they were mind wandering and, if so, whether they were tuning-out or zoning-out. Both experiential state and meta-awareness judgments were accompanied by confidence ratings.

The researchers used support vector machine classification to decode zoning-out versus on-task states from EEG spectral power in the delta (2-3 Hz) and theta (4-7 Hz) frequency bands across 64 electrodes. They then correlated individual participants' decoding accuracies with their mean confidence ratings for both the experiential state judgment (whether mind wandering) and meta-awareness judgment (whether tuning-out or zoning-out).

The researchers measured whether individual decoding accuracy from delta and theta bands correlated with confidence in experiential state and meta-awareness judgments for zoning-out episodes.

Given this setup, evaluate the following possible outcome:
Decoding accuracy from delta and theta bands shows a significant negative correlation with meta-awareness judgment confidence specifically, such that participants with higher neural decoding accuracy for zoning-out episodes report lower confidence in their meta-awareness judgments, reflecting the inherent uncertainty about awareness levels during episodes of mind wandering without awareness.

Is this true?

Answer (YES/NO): NO